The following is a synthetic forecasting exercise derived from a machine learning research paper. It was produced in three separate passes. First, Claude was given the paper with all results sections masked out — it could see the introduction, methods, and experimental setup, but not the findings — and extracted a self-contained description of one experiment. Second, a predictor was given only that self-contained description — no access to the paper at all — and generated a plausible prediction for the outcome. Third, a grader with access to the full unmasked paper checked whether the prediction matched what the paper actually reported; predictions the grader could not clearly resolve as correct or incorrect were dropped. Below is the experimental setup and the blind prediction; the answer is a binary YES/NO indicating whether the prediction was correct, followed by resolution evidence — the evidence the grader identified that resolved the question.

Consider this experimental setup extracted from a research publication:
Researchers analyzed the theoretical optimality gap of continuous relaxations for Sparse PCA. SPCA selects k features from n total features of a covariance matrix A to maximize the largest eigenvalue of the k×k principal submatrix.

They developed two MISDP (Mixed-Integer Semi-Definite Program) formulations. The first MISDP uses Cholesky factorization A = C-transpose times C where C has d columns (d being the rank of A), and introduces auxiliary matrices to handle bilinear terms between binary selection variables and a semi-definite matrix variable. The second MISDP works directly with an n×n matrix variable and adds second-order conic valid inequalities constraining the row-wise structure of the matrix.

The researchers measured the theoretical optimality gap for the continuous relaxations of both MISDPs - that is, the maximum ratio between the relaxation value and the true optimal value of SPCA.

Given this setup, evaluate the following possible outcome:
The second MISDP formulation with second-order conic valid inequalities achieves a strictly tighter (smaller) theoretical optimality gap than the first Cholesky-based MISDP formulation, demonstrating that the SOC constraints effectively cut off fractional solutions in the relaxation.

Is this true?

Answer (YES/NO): NO